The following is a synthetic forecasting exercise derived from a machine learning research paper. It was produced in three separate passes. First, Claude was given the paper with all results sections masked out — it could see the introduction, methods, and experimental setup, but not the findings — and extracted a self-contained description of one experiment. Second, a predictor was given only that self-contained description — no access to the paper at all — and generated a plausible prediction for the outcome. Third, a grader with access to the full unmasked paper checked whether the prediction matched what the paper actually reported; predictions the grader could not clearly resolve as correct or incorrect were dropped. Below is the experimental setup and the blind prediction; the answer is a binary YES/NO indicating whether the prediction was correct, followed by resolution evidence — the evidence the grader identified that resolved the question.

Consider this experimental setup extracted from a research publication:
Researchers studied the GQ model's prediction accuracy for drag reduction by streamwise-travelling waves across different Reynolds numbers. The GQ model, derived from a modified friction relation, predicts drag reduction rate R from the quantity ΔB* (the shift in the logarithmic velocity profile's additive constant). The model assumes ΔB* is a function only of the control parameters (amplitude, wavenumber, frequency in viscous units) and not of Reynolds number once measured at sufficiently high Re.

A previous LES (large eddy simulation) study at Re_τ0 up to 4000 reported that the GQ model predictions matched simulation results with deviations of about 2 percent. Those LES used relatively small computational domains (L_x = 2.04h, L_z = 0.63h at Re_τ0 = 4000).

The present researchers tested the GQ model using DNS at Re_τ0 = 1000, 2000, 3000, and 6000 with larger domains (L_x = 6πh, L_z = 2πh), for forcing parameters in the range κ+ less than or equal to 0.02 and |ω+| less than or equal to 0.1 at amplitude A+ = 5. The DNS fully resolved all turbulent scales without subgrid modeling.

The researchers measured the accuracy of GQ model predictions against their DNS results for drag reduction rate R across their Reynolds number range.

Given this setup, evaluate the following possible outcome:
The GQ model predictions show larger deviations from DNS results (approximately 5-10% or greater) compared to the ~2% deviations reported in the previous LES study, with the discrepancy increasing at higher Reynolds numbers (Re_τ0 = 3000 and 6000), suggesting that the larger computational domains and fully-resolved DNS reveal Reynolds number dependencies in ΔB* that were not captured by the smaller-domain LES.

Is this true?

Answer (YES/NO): NO